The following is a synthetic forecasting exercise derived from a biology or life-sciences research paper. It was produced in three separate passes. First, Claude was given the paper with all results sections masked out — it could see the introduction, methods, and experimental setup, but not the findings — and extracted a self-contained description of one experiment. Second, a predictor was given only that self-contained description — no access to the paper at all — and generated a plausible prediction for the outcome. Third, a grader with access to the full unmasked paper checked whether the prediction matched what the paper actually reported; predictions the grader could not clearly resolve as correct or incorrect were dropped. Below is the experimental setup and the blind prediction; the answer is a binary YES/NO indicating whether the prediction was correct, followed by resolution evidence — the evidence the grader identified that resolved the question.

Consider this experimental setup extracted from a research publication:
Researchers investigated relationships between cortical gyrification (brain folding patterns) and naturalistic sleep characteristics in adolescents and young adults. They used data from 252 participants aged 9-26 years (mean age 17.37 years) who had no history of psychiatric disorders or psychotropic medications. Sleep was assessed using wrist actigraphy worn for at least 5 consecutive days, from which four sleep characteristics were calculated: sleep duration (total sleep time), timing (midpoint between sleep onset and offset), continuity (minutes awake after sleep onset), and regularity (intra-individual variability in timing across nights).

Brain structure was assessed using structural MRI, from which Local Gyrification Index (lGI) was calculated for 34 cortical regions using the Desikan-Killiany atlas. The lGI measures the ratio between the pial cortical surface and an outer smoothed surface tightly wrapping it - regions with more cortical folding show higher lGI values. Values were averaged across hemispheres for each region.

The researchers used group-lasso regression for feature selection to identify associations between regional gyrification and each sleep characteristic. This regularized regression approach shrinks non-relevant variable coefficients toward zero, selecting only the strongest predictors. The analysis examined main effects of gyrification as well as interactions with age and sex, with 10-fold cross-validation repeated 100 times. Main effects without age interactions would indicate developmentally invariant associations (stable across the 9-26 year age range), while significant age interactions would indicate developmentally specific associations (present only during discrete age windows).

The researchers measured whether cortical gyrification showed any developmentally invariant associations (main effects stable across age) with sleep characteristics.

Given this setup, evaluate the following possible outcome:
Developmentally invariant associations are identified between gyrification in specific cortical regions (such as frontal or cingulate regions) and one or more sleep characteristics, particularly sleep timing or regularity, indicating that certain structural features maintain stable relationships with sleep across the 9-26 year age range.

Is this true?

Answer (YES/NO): YES